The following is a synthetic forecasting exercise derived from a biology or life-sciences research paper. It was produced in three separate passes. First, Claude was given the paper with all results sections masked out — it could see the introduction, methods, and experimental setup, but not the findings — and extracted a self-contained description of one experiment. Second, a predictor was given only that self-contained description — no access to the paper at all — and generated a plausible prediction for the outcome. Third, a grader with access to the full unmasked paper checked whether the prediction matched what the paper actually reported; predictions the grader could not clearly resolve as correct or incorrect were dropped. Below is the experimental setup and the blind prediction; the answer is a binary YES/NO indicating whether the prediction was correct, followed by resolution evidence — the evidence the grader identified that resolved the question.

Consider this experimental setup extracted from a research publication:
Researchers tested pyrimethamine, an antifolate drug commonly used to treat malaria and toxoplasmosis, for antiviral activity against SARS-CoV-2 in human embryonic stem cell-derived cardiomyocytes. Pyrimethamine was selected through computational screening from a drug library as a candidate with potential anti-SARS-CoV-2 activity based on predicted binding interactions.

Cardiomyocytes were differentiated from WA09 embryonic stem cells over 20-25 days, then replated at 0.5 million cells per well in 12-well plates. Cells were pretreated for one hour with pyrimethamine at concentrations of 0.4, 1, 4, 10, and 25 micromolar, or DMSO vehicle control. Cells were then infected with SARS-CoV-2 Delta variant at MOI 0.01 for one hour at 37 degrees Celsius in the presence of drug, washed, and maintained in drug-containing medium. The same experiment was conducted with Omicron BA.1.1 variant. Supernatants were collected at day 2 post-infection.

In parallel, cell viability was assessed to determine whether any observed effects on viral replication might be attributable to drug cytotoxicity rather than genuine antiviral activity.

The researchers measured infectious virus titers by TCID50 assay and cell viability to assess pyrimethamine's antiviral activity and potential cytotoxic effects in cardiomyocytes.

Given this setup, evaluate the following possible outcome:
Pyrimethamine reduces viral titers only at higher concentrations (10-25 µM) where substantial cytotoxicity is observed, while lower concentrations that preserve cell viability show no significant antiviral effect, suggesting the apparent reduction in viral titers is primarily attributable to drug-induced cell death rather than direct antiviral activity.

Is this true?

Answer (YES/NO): NO